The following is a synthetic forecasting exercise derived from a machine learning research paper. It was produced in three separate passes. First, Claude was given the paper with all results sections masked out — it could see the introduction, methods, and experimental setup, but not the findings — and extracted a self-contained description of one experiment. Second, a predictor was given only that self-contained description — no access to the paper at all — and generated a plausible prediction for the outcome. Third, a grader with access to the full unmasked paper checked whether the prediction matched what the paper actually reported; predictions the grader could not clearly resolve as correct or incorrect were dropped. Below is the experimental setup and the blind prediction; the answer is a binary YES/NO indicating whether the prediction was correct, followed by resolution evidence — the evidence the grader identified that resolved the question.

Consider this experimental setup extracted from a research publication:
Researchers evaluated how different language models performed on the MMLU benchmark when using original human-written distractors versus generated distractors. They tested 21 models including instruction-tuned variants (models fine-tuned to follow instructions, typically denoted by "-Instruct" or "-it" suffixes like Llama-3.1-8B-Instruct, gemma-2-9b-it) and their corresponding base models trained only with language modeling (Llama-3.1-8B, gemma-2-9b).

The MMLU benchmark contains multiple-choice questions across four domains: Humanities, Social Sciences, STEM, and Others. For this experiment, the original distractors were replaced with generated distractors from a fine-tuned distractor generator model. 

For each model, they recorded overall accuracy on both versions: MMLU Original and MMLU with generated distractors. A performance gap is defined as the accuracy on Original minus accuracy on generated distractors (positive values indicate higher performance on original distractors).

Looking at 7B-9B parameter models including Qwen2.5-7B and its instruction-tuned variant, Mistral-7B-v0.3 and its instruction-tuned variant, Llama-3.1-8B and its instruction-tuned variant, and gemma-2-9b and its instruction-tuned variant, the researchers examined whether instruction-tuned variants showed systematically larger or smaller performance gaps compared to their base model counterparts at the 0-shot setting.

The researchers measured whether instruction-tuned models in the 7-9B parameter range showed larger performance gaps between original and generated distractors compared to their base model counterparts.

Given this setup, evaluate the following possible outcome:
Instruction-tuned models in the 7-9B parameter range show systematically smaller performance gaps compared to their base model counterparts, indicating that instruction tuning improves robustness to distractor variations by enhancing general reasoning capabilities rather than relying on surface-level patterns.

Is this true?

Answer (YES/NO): NO